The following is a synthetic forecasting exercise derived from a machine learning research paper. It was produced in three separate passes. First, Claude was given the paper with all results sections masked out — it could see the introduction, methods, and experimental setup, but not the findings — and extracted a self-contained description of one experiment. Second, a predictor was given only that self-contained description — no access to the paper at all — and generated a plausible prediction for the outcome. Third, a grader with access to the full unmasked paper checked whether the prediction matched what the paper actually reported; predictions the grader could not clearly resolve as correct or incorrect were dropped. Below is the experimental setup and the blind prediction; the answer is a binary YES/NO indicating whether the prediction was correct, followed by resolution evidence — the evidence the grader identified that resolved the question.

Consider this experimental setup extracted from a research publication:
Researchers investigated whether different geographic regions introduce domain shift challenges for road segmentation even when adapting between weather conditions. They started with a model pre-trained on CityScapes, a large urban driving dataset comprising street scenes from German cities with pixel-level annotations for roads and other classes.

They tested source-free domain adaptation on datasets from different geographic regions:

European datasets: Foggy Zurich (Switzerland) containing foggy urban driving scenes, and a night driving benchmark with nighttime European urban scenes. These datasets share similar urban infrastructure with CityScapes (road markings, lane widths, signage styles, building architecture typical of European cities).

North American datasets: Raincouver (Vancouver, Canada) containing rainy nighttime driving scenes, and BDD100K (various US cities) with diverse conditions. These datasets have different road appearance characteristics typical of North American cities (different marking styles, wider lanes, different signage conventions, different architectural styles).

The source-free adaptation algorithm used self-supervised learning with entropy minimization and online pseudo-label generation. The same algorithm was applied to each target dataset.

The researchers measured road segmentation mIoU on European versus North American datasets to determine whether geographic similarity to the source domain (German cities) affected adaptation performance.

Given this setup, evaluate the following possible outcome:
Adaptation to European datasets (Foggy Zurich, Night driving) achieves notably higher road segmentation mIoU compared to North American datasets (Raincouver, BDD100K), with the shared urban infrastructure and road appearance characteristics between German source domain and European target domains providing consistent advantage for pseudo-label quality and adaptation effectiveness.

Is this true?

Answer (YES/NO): NO